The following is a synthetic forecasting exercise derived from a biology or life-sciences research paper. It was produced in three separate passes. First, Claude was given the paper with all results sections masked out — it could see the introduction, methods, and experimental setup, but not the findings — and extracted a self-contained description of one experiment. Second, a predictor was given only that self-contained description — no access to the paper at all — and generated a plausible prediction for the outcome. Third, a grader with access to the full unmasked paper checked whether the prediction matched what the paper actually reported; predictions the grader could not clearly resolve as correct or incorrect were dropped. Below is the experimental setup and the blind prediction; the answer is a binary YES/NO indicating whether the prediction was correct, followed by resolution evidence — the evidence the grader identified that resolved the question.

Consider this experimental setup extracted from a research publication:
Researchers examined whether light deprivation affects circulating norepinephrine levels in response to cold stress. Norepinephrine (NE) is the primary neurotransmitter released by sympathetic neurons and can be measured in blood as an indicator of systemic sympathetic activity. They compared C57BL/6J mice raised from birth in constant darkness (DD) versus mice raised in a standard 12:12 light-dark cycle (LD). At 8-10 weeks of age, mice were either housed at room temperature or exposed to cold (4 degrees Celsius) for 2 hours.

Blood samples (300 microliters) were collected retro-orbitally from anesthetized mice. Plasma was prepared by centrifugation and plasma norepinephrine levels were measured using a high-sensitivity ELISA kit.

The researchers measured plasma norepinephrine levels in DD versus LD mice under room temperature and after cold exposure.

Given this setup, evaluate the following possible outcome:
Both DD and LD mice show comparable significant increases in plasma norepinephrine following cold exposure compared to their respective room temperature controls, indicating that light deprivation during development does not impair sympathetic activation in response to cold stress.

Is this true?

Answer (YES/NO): NO